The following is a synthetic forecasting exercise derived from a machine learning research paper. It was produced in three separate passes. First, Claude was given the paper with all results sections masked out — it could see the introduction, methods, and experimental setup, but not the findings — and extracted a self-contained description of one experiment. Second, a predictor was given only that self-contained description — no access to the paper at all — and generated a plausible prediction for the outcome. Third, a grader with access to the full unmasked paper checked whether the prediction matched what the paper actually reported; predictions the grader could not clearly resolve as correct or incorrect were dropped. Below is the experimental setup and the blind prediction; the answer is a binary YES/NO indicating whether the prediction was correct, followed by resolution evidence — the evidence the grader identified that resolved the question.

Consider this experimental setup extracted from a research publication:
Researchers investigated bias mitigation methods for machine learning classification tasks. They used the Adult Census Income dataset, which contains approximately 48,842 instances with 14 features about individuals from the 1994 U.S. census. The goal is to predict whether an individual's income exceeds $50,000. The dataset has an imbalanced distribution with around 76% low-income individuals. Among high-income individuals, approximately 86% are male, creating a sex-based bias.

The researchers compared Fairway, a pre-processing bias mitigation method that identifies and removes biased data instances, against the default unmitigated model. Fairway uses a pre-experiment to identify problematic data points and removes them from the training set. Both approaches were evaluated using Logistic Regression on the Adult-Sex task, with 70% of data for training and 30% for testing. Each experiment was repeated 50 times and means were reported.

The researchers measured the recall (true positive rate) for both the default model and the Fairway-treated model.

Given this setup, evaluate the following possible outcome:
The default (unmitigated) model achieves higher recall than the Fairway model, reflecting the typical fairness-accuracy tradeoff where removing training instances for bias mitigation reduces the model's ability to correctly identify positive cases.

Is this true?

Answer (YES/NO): YES